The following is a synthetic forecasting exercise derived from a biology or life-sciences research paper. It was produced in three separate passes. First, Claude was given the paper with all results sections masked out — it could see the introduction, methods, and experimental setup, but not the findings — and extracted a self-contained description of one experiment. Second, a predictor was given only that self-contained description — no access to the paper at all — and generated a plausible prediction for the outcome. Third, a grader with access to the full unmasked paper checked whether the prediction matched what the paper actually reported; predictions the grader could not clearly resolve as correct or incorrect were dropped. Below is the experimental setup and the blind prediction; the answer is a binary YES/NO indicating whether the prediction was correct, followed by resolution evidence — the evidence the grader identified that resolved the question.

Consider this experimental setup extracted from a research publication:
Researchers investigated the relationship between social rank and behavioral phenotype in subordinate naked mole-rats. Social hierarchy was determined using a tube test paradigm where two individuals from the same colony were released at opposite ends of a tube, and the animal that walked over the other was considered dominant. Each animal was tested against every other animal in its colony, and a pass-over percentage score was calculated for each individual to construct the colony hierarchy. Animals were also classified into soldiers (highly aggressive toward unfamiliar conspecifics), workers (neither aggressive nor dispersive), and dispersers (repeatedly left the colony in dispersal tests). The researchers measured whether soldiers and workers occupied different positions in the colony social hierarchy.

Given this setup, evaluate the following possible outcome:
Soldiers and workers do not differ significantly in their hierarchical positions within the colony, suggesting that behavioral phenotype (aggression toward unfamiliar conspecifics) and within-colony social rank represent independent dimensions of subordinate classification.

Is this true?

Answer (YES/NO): NO